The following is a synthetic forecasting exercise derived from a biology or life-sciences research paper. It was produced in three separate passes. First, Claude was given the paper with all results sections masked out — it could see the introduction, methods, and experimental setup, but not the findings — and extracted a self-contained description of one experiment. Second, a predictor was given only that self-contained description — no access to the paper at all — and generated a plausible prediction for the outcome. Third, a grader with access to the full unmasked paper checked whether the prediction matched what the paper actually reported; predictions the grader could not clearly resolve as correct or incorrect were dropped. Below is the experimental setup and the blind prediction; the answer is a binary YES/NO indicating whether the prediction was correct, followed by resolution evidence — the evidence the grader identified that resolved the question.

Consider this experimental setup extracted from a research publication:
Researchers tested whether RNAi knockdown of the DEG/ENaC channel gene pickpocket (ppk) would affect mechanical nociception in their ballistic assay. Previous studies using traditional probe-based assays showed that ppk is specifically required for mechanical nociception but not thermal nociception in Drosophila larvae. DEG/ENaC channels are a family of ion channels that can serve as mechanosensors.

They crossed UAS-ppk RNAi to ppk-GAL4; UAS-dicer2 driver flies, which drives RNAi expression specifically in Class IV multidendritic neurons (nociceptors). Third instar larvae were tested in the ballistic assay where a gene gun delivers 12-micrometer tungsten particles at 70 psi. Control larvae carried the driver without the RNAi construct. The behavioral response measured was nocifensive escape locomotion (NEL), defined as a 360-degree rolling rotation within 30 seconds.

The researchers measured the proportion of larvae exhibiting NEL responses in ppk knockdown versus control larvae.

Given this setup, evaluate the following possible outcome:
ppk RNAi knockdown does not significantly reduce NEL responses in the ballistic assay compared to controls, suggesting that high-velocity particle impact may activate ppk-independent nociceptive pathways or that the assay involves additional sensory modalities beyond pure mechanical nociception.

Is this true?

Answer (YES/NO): NO